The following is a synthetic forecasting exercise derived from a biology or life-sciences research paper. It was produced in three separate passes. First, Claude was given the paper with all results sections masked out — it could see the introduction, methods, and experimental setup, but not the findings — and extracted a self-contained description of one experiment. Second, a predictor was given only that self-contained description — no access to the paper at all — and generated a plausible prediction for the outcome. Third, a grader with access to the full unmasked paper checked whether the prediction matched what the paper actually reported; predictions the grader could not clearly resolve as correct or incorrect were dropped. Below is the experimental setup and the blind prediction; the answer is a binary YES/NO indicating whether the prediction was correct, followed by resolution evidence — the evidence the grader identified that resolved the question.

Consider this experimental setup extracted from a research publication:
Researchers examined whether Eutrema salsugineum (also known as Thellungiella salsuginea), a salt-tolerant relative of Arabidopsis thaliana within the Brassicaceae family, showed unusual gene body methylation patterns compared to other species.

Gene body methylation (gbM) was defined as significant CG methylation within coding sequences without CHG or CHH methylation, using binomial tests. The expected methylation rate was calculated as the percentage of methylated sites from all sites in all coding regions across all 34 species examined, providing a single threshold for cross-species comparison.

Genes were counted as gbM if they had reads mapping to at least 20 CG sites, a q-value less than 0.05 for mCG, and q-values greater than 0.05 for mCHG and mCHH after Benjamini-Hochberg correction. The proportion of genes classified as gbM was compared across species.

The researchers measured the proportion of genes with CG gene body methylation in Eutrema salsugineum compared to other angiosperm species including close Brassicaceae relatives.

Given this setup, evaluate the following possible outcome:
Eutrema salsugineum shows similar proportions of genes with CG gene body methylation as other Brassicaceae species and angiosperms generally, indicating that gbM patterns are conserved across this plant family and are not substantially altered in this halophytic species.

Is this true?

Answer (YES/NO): NO